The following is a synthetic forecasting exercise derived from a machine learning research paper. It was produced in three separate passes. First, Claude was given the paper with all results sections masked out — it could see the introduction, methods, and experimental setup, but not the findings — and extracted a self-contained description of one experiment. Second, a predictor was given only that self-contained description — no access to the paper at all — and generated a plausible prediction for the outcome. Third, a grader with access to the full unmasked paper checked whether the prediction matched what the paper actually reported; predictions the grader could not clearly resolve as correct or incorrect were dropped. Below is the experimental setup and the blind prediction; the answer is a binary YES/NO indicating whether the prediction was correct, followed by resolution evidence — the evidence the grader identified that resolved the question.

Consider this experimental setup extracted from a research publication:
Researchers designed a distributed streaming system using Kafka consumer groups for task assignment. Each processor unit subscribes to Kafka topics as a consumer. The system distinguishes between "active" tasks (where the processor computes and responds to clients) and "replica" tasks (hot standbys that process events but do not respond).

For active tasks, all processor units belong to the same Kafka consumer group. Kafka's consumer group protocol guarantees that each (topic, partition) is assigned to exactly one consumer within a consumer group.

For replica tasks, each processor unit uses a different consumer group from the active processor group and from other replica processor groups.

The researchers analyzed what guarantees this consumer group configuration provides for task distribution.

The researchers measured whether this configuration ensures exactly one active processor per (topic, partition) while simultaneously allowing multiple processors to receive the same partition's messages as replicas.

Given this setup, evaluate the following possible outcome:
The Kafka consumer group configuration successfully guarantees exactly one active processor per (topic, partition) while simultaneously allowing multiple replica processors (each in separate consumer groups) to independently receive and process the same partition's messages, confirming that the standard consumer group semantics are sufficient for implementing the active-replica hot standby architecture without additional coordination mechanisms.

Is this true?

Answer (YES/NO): NO